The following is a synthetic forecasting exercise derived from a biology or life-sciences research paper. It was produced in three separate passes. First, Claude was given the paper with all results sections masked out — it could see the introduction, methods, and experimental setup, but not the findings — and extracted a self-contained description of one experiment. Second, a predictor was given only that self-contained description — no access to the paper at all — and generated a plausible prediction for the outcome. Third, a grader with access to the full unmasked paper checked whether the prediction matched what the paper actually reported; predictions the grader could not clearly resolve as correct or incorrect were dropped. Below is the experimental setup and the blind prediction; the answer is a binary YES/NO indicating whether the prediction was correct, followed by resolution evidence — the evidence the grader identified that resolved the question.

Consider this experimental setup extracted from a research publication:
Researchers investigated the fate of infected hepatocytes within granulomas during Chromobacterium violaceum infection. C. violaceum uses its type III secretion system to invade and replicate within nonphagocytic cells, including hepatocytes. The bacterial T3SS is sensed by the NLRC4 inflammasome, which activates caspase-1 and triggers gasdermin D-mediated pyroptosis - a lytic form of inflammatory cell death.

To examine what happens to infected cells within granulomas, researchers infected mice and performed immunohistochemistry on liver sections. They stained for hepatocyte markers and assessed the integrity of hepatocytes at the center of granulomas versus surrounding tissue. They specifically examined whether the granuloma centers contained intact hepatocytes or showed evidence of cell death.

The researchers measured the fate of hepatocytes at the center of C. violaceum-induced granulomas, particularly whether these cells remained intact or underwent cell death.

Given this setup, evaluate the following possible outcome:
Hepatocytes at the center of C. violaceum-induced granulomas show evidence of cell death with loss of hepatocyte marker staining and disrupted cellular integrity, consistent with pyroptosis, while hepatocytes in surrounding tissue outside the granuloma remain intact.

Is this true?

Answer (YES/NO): NO